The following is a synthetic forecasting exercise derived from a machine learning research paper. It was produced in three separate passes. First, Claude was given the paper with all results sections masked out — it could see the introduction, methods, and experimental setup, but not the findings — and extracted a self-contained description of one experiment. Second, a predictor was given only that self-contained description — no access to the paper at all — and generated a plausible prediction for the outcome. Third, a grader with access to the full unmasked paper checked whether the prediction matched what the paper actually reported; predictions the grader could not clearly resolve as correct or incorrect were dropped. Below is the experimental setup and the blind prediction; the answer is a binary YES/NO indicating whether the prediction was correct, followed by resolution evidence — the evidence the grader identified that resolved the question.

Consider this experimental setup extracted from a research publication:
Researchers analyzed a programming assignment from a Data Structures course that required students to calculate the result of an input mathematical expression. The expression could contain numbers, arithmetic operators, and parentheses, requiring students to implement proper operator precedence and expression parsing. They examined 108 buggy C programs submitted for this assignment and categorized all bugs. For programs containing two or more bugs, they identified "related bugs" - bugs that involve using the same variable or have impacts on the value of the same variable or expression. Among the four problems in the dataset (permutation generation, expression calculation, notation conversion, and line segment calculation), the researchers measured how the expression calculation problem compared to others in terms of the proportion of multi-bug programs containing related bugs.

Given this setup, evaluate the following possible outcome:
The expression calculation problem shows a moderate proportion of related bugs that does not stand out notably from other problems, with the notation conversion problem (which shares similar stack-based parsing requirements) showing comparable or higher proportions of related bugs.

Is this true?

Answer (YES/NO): NO